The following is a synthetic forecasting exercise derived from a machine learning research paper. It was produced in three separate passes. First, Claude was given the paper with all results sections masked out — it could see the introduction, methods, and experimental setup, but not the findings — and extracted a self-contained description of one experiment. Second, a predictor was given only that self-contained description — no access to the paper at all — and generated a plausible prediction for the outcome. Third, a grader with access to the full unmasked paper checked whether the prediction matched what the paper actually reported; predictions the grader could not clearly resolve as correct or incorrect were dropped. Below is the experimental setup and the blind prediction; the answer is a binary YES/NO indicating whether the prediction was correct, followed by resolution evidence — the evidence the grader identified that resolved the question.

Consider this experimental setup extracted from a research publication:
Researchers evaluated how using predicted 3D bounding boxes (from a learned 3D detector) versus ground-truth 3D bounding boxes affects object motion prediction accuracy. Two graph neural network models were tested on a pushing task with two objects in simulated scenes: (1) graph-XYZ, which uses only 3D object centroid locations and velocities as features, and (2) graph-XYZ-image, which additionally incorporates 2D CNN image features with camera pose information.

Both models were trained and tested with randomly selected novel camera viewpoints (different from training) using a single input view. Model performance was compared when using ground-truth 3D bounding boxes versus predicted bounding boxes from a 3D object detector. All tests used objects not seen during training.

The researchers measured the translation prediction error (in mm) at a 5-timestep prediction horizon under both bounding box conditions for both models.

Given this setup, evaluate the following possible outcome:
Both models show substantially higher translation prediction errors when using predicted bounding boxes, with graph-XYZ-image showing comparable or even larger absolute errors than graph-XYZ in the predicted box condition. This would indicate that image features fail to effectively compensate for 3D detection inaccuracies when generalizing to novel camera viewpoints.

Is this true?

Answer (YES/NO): NO